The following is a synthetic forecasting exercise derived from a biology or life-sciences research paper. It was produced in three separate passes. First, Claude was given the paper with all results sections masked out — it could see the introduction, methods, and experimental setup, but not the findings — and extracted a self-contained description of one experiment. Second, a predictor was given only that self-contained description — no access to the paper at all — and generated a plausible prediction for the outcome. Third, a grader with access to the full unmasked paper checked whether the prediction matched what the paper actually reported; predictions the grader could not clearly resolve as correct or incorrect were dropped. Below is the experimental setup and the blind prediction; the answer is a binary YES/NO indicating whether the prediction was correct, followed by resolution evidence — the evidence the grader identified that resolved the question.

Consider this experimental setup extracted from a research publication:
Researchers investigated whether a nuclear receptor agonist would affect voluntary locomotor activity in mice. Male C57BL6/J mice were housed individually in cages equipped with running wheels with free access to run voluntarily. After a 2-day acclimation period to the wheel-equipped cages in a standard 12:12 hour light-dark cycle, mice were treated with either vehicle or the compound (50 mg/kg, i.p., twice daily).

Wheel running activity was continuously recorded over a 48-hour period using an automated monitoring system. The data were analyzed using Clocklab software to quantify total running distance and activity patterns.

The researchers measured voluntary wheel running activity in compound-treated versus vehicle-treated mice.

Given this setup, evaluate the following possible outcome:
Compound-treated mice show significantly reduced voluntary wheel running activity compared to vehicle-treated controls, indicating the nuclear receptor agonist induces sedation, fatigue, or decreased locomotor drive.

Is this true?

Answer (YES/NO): NO